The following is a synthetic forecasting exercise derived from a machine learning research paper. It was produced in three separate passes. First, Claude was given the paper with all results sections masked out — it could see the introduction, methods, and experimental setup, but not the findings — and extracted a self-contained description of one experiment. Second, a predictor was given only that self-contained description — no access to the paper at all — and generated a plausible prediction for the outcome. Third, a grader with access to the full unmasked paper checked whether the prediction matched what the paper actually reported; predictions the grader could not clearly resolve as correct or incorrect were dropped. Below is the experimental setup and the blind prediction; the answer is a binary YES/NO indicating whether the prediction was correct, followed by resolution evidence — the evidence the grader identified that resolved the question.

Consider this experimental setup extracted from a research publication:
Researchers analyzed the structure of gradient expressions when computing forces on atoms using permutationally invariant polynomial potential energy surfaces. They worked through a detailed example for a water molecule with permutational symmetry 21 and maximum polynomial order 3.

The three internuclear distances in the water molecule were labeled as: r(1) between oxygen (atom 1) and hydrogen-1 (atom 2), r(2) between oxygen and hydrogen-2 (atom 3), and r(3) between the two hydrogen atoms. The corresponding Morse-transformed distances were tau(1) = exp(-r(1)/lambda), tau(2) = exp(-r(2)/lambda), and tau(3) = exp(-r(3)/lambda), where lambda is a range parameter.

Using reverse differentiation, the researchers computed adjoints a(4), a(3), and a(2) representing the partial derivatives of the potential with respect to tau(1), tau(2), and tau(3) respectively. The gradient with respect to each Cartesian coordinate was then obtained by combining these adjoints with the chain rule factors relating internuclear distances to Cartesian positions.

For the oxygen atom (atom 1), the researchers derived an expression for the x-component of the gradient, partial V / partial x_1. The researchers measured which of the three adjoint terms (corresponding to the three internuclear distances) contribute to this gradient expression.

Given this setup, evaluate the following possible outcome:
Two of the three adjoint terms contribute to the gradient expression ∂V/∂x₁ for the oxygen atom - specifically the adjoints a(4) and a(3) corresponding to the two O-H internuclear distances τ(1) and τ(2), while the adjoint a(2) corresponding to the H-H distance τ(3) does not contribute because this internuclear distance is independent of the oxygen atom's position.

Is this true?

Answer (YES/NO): YES